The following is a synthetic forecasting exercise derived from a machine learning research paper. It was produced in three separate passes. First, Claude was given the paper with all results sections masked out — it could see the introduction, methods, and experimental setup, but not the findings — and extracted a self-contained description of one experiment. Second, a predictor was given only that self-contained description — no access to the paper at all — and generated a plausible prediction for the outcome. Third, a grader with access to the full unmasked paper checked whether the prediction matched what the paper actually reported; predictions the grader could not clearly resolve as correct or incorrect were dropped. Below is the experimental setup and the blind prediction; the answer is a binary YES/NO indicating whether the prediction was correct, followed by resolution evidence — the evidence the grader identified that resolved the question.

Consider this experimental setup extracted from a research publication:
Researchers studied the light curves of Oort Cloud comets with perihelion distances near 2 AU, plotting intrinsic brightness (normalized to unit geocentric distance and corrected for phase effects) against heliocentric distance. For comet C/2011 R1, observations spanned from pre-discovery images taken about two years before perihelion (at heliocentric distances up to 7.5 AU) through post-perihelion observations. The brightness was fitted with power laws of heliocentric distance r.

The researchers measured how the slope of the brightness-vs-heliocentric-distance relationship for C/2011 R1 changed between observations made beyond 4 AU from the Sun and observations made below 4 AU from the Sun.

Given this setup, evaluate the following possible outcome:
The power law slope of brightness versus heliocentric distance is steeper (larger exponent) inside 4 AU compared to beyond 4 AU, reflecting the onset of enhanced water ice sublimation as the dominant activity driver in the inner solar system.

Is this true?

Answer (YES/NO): NO